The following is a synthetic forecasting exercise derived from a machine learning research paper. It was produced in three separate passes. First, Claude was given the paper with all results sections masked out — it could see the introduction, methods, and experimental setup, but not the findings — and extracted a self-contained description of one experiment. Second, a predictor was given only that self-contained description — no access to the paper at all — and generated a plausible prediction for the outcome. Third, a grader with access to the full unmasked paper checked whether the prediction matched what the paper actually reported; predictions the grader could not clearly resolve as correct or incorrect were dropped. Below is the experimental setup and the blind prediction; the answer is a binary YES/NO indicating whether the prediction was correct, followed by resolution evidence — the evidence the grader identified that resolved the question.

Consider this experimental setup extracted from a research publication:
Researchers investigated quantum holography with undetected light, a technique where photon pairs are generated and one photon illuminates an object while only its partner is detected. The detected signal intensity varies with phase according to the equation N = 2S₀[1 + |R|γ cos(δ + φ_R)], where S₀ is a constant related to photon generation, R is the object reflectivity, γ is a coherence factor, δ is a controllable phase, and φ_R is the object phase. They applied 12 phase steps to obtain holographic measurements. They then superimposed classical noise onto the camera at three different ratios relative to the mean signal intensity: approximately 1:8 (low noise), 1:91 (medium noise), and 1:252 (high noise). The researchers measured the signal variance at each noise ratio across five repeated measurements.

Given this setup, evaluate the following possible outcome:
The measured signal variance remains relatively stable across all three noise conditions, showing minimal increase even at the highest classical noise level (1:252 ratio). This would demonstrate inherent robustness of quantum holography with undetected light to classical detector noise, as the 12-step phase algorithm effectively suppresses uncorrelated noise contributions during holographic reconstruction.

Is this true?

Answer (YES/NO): NO